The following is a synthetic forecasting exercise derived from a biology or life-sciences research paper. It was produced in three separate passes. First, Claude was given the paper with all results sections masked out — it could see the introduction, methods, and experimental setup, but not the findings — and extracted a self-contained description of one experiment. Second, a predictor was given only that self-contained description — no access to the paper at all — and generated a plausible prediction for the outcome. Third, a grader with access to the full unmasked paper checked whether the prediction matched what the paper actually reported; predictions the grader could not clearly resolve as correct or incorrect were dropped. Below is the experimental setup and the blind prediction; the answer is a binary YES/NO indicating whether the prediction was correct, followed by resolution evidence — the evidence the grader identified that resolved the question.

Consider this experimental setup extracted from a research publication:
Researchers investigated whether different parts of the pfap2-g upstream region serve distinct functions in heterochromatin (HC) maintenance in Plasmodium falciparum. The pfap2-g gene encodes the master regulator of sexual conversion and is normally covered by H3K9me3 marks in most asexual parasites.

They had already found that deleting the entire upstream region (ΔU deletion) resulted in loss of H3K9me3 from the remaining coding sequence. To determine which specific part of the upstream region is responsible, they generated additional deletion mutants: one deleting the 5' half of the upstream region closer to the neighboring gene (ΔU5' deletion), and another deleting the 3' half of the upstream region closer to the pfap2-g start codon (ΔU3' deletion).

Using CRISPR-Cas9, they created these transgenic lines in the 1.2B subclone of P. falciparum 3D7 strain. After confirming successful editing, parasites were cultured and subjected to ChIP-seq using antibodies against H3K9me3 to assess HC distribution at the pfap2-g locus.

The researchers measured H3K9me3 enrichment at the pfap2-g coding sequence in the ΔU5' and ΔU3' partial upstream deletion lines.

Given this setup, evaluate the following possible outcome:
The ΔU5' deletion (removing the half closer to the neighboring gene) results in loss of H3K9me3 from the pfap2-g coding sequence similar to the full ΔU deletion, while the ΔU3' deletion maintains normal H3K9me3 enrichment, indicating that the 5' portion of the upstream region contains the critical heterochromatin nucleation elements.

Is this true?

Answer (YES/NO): NO